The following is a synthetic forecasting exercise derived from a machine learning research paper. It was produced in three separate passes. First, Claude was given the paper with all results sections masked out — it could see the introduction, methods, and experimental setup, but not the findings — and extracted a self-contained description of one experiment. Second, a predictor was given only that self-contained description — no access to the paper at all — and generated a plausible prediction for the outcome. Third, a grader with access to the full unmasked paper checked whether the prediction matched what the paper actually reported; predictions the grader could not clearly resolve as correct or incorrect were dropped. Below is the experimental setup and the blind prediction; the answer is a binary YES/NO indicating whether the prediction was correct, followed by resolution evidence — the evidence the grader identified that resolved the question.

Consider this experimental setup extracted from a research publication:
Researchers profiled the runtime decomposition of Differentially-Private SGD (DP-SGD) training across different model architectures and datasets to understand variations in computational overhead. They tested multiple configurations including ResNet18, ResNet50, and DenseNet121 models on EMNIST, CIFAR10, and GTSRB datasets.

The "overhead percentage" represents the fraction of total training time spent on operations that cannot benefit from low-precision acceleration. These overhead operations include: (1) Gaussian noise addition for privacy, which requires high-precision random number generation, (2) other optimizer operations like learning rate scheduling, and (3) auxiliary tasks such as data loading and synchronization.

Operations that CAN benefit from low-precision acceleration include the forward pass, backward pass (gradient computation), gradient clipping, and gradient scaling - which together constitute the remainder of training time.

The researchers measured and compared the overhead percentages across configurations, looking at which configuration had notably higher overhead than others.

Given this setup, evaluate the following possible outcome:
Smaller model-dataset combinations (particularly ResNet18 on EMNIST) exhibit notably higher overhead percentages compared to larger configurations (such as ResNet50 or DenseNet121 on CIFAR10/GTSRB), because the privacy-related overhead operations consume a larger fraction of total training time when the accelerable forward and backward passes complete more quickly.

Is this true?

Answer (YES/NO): YES